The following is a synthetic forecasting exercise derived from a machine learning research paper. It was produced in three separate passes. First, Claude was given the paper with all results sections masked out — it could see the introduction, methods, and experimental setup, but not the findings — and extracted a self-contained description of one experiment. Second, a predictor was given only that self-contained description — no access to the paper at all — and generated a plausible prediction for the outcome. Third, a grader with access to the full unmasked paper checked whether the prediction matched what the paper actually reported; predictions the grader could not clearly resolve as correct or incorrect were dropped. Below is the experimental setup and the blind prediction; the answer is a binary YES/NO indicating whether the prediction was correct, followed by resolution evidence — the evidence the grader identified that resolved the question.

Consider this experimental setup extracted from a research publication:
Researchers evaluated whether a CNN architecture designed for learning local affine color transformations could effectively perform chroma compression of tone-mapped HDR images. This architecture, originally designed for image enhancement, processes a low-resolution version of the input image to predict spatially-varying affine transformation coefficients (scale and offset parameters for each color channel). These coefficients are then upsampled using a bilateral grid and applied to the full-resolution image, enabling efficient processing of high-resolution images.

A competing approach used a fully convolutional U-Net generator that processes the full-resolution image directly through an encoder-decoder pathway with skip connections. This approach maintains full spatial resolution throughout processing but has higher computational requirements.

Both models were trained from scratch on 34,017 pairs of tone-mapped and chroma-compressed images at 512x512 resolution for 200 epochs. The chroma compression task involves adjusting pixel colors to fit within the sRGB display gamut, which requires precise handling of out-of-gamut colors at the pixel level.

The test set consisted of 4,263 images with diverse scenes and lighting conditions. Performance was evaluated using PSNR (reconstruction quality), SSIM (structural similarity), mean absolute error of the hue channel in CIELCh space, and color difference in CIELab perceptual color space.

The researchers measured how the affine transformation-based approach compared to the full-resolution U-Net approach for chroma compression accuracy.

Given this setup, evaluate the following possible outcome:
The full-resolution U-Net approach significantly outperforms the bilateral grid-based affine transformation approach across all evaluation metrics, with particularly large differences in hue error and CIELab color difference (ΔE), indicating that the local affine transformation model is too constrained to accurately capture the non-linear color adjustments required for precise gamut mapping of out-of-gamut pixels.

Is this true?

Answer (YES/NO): YES